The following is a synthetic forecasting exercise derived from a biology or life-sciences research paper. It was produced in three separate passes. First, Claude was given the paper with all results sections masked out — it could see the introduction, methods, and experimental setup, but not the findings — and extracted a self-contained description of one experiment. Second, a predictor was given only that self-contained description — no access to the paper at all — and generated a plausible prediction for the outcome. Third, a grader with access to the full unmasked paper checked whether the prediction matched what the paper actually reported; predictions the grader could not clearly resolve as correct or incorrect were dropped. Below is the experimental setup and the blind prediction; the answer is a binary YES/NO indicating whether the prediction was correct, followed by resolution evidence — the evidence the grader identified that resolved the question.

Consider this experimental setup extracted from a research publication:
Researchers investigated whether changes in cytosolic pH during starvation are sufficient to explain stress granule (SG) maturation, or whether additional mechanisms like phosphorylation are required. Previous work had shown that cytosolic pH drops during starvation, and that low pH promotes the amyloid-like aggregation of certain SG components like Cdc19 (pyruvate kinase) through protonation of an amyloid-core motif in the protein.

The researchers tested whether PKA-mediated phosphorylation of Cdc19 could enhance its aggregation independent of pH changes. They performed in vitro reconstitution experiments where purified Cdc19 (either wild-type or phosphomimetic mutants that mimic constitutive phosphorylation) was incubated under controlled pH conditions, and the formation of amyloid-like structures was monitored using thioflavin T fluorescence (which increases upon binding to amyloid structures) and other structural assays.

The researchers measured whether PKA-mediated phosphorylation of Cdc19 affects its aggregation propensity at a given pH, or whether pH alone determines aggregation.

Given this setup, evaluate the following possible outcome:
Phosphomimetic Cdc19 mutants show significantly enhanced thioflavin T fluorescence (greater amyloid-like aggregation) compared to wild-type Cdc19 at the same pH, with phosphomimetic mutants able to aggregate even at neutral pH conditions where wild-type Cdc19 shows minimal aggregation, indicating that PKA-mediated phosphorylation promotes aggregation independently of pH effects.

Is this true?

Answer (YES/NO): YES